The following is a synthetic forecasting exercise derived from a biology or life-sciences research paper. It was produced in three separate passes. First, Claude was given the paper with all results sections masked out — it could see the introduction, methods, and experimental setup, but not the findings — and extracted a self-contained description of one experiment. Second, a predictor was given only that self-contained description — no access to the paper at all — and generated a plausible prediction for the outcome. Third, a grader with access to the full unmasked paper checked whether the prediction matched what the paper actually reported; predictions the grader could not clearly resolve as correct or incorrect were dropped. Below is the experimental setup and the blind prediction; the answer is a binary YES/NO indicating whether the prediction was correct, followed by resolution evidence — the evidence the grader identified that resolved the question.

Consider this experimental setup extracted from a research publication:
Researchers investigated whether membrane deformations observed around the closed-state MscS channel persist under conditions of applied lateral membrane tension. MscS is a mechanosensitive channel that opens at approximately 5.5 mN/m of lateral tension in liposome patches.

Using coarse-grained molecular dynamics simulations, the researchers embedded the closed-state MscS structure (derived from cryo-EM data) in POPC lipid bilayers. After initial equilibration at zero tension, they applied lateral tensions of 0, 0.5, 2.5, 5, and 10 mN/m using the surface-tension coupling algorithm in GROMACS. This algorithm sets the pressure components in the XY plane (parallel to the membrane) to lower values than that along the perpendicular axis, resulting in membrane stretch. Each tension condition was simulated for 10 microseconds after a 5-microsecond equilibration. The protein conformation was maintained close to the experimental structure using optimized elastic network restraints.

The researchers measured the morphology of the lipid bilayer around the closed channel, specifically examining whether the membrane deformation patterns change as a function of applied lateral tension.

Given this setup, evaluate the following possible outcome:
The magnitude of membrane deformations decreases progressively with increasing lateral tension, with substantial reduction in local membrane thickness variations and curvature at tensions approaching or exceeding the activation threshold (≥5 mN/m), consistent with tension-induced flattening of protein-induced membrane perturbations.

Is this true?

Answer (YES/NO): NO